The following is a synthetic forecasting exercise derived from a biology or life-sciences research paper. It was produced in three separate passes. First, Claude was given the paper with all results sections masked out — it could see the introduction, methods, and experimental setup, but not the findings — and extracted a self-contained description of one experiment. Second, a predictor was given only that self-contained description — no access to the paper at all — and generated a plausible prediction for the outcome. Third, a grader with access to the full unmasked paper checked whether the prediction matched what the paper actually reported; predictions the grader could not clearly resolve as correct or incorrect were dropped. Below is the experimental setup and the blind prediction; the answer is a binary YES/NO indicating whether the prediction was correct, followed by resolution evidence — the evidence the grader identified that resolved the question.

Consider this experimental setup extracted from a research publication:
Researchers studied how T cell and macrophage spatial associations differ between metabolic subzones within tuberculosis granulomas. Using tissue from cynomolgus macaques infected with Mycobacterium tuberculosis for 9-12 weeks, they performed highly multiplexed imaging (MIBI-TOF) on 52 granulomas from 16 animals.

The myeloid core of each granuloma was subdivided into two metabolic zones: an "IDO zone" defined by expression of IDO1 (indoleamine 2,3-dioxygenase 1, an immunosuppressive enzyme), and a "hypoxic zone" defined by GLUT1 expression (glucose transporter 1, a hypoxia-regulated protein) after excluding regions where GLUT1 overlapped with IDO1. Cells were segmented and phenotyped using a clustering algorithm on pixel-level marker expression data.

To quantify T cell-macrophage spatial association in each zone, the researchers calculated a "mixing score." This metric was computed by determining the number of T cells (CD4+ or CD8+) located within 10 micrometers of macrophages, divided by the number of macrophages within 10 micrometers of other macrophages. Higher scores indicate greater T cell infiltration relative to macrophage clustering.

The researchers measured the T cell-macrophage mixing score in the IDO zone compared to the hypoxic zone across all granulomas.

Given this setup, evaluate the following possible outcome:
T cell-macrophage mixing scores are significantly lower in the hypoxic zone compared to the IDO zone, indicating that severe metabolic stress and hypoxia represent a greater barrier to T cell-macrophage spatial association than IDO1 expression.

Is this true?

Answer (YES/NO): YES